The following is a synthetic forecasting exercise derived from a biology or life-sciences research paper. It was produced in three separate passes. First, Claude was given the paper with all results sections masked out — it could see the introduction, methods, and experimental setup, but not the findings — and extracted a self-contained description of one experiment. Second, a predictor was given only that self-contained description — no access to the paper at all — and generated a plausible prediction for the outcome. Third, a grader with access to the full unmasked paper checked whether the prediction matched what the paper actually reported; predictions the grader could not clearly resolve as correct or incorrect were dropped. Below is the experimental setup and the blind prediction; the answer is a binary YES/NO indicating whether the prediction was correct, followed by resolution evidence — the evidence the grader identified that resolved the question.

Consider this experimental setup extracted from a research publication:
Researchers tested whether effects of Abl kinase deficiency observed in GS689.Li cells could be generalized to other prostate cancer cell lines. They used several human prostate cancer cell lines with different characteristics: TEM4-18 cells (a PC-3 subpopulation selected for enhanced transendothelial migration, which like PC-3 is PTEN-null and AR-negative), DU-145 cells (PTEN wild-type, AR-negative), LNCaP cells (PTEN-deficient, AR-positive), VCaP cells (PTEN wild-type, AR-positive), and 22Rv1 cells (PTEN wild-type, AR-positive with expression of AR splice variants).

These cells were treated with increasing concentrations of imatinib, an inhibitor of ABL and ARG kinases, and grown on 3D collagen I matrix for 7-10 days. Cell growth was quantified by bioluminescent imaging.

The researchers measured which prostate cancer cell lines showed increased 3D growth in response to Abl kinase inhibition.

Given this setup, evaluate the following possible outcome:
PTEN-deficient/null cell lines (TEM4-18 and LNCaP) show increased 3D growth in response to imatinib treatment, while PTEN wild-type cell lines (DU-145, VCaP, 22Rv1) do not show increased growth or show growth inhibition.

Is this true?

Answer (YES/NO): NO